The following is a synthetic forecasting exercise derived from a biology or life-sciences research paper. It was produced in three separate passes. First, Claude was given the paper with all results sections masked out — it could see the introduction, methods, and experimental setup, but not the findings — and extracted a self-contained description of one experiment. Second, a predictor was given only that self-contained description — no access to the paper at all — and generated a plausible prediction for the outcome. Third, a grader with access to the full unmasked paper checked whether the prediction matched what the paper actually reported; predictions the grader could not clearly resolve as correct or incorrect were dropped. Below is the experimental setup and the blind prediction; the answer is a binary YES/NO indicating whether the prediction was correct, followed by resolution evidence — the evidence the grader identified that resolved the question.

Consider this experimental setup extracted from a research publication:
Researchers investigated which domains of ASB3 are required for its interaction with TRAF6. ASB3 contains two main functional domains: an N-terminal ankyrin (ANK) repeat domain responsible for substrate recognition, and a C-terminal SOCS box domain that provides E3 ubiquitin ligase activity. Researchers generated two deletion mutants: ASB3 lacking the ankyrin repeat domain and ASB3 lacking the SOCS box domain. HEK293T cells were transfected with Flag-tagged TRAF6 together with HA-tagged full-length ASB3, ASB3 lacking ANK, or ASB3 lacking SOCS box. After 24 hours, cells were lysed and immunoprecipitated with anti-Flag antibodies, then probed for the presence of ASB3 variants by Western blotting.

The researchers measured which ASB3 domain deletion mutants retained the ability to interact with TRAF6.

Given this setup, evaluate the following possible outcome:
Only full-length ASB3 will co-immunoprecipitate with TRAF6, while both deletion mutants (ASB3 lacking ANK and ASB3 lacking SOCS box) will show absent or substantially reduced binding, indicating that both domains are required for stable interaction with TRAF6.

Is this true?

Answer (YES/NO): NO